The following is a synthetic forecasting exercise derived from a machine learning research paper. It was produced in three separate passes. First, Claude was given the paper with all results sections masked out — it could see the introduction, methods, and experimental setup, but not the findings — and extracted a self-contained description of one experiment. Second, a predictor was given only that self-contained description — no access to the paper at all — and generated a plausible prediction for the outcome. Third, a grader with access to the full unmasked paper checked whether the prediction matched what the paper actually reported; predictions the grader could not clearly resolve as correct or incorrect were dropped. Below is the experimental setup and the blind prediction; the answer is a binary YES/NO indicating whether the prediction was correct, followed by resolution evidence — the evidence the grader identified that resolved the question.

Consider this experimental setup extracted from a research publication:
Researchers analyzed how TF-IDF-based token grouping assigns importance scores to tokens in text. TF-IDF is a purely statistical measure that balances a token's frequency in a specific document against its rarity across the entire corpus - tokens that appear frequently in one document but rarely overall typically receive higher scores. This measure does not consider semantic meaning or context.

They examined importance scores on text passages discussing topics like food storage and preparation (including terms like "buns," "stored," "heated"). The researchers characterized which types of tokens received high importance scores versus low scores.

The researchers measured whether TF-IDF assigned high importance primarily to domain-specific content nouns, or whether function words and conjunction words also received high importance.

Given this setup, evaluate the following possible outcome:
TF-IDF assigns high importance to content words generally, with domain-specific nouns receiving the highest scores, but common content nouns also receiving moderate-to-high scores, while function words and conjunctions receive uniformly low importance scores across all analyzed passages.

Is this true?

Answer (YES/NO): NO